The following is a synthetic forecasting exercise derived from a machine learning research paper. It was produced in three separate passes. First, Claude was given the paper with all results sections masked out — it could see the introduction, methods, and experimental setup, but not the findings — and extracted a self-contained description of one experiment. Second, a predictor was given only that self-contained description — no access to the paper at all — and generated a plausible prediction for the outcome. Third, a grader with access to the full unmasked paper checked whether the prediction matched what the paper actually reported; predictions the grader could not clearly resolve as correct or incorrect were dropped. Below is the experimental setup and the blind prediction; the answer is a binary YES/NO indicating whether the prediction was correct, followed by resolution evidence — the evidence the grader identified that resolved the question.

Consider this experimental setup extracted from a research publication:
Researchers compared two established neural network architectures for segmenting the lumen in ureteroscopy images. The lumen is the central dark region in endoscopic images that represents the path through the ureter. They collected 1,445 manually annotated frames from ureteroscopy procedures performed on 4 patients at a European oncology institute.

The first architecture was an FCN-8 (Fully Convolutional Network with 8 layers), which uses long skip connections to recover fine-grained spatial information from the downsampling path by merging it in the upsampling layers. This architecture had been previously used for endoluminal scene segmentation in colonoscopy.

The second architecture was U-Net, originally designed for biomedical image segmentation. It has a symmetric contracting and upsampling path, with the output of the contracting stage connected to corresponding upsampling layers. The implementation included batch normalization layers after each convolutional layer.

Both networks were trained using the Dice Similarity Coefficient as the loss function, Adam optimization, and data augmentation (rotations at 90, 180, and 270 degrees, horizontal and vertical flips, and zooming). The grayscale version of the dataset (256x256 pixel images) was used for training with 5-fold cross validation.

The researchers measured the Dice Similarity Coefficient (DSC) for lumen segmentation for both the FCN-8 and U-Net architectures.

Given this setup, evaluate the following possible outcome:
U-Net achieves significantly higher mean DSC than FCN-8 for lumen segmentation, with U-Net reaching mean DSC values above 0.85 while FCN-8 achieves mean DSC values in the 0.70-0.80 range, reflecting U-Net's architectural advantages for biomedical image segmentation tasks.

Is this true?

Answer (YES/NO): NO